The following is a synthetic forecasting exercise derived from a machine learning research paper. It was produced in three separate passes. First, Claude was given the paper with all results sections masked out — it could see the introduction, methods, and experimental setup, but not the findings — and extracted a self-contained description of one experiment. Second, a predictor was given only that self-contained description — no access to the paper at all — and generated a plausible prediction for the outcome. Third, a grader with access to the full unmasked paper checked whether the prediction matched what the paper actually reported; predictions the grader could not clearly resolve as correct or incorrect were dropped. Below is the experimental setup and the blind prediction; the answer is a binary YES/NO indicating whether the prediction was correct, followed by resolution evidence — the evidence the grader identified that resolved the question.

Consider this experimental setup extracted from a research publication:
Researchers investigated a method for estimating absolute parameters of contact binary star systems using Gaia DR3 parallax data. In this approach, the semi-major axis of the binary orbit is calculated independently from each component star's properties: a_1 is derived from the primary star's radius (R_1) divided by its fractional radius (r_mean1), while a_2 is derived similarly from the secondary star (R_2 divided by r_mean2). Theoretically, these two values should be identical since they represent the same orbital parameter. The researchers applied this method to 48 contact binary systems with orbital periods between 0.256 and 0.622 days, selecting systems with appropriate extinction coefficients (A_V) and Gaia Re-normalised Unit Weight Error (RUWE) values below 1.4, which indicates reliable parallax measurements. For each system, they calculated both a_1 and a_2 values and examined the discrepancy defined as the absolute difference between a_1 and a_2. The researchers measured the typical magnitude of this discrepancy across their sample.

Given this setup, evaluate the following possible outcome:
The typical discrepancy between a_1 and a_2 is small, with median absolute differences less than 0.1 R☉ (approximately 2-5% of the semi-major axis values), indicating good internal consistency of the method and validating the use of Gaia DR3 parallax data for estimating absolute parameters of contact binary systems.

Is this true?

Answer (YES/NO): YES